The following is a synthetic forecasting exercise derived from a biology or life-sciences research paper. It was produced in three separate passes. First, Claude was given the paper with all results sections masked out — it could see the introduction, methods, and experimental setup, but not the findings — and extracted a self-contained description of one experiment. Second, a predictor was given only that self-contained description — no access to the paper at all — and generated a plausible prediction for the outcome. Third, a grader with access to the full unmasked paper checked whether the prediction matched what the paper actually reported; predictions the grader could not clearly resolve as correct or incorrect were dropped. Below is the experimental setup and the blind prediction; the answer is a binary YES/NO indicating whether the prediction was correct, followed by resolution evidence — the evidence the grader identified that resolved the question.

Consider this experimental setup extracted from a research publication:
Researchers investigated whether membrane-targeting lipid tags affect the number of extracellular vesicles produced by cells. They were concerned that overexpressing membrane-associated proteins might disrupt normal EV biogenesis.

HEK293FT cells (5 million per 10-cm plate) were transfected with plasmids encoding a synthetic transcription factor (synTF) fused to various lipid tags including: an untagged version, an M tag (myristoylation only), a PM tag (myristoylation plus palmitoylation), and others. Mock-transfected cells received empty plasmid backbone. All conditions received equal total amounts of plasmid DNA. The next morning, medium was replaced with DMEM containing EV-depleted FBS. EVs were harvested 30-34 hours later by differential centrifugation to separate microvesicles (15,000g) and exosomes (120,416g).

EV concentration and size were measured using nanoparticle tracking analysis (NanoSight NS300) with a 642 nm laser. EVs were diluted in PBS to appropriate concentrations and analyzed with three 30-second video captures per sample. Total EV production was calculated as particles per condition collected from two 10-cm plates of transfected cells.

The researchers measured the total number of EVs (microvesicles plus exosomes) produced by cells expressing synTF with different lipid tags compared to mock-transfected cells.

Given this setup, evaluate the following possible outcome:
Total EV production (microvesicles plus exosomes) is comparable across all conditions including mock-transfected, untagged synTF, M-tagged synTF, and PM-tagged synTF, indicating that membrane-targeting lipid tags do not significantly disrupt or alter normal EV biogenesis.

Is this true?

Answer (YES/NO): NO